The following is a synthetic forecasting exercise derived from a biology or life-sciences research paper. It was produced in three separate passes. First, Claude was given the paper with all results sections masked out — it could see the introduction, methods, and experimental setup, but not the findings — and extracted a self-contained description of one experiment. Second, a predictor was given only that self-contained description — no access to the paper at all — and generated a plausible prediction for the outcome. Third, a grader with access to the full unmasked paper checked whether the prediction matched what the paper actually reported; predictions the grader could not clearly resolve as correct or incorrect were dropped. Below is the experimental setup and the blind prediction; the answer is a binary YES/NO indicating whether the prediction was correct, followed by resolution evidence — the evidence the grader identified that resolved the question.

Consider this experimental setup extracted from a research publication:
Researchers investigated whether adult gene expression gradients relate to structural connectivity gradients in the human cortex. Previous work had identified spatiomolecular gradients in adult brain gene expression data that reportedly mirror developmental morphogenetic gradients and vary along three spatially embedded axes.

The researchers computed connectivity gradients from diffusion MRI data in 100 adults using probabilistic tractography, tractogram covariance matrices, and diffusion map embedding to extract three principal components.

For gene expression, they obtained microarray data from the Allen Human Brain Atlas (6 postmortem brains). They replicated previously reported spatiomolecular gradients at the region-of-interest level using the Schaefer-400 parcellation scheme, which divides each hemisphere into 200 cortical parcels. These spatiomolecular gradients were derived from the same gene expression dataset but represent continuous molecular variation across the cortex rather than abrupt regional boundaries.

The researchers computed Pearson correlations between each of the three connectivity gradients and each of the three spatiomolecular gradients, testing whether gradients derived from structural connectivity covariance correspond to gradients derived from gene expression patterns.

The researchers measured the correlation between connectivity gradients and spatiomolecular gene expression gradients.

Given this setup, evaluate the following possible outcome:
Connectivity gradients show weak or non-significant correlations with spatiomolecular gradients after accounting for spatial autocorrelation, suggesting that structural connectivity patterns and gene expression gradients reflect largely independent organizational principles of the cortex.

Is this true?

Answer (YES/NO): NO